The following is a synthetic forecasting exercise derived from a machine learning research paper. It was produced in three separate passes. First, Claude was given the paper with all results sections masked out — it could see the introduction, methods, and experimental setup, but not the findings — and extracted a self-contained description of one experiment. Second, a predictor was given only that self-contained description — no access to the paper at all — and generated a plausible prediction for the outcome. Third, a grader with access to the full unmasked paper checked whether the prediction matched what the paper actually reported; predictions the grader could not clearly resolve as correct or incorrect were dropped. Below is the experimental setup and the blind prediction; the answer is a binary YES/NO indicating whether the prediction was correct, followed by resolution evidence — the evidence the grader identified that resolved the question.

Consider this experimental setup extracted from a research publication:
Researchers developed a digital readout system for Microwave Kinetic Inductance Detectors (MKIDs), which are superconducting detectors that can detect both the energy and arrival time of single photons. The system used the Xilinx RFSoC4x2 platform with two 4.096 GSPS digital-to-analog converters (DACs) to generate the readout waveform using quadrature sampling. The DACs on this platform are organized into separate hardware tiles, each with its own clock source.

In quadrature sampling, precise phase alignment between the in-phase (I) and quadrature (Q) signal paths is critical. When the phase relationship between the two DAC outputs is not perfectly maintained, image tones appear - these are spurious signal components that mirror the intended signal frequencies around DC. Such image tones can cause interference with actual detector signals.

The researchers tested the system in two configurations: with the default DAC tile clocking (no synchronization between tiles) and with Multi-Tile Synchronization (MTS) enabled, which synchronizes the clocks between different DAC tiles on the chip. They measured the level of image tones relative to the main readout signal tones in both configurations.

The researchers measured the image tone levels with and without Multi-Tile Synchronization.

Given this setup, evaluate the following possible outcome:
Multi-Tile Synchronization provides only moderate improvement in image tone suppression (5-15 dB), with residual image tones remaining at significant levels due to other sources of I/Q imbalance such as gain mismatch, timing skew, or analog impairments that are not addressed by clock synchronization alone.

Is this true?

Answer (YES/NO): NO